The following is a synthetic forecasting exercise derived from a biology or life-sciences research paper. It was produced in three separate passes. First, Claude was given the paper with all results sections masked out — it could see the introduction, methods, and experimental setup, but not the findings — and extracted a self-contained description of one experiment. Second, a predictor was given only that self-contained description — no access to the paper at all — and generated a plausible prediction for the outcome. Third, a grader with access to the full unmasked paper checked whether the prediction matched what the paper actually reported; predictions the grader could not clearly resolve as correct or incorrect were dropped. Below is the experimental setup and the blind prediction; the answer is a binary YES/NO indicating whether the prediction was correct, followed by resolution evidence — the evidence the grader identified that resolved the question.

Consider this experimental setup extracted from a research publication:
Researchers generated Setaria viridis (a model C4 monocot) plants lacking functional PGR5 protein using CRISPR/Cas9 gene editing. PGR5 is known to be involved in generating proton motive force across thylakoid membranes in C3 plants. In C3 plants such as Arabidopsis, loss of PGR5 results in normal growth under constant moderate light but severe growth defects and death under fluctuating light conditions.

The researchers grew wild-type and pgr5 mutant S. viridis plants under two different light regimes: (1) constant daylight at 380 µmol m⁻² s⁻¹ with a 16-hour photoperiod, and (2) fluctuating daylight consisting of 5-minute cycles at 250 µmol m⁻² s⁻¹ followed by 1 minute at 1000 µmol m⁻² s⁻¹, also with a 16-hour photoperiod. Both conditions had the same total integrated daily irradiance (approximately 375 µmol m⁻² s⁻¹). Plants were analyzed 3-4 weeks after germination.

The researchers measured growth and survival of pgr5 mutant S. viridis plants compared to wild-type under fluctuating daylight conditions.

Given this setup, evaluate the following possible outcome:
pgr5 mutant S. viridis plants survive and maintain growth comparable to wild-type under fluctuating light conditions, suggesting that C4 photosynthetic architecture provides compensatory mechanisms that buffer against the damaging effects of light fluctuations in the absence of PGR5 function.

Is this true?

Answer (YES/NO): NO